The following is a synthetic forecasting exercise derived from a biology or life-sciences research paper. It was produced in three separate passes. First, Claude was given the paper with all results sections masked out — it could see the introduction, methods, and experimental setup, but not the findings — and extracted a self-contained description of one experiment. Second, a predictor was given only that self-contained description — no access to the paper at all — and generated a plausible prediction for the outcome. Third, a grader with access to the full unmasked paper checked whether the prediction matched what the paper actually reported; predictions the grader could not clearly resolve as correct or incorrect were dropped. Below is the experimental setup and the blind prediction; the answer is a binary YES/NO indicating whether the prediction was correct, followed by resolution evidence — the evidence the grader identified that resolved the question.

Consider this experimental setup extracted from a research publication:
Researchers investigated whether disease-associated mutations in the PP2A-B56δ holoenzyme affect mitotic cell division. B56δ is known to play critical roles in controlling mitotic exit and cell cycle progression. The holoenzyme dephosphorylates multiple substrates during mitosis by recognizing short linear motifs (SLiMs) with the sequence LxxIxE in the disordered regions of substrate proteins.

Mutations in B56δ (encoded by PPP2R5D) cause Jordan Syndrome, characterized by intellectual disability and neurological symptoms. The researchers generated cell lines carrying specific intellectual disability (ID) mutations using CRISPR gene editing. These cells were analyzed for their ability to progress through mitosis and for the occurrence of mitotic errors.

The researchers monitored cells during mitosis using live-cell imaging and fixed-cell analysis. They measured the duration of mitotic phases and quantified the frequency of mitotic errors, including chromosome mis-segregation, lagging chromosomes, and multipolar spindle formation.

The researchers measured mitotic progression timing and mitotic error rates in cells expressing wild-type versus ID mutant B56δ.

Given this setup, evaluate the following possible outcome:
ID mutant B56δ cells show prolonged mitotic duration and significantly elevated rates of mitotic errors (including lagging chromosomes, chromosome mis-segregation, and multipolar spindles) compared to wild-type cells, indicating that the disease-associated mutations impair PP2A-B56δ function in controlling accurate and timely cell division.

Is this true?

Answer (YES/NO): NO